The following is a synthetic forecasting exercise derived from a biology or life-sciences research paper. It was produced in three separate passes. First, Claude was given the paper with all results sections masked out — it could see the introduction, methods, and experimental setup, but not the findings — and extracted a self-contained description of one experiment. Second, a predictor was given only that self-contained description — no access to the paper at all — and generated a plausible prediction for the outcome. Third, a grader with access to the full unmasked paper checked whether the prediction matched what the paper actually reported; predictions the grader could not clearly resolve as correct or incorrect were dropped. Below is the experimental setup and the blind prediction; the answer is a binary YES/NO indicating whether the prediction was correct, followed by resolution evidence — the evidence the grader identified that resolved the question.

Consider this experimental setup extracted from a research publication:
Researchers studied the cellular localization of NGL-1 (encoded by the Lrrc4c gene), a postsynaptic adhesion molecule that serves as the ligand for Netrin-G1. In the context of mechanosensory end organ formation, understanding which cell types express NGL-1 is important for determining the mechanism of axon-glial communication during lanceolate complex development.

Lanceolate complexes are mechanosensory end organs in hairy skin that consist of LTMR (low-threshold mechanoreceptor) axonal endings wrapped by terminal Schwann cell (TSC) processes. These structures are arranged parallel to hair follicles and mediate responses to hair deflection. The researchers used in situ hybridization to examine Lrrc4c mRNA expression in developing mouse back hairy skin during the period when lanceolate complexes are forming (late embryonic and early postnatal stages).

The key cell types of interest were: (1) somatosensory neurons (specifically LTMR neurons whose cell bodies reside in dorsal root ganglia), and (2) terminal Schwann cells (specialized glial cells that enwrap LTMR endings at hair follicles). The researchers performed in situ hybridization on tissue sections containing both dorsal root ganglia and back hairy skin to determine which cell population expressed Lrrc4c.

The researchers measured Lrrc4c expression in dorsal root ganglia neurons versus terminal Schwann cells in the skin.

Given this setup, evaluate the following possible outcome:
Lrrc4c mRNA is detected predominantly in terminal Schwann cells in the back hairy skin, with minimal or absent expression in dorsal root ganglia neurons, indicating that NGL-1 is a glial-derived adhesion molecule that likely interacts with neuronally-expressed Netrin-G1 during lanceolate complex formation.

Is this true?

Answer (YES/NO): YES